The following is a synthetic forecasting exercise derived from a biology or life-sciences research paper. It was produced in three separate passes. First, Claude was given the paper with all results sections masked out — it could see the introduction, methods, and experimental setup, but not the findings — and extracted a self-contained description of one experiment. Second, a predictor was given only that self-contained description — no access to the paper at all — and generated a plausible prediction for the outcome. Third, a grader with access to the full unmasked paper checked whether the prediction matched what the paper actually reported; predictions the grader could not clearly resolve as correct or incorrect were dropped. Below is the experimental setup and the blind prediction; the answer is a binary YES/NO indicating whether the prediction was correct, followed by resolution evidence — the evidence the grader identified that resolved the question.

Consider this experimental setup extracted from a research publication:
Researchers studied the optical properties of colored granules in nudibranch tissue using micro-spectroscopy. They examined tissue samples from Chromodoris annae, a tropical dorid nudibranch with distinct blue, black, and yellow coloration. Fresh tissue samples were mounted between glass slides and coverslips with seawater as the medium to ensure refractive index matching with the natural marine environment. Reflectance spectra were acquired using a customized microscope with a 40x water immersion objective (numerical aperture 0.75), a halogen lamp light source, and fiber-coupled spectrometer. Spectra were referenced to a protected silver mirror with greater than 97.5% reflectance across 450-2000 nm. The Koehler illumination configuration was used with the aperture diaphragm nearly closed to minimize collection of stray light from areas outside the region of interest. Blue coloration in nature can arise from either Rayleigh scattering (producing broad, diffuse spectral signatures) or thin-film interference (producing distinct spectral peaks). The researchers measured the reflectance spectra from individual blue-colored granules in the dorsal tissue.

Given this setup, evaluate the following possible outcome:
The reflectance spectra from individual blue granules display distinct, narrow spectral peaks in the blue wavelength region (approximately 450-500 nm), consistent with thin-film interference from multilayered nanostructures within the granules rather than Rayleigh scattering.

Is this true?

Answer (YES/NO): YES